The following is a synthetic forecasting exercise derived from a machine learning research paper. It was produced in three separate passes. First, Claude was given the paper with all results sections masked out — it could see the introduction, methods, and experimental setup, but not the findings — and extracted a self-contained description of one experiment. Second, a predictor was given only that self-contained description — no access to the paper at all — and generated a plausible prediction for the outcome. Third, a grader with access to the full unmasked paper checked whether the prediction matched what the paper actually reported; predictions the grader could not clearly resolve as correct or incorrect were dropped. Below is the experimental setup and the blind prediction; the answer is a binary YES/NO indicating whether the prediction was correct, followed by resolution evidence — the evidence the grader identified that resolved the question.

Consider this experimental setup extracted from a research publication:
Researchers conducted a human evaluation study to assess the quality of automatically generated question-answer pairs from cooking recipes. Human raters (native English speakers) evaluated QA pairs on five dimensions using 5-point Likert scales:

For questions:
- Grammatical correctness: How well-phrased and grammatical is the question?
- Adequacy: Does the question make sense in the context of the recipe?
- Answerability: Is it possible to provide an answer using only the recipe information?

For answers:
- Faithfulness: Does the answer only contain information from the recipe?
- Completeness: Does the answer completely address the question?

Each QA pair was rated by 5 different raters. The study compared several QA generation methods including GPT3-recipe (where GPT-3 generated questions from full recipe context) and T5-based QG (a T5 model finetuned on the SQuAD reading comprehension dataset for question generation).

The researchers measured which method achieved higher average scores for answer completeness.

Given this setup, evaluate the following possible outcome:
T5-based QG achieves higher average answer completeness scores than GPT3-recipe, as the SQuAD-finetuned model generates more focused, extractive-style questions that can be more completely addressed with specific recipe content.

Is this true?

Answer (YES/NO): NO